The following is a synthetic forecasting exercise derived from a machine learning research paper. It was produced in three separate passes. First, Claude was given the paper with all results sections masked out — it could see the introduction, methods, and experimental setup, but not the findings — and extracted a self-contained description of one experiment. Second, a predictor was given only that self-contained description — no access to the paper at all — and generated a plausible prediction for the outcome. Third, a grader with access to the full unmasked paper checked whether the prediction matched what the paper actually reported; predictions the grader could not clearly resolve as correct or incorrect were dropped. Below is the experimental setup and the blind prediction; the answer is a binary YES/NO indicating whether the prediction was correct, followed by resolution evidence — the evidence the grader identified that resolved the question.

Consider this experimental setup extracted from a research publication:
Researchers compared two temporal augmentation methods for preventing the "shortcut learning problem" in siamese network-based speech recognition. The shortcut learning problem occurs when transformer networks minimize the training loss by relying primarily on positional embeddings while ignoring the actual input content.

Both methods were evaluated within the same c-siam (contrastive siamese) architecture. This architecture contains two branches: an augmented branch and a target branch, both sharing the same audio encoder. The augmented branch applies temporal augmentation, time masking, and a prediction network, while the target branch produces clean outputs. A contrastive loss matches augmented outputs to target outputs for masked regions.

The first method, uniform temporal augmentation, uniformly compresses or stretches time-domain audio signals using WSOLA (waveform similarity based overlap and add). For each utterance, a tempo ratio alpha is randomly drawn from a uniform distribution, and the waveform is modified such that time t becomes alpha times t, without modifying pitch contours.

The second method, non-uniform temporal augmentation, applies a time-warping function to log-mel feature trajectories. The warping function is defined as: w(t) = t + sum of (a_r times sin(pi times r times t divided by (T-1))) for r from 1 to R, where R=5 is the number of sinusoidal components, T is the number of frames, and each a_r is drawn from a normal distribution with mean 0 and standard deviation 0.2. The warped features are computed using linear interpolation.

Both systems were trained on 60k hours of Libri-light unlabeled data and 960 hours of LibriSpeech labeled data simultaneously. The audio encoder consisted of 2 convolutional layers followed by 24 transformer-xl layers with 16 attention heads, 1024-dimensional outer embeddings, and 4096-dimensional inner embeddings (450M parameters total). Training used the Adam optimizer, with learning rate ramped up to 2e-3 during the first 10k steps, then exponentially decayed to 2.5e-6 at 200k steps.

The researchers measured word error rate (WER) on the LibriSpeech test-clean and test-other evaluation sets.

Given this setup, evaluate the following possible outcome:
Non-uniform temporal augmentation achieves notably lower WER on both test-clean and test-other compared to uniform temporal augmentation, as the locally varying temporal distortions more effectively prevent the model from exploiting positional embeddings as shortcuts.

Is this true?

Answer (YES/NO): NO